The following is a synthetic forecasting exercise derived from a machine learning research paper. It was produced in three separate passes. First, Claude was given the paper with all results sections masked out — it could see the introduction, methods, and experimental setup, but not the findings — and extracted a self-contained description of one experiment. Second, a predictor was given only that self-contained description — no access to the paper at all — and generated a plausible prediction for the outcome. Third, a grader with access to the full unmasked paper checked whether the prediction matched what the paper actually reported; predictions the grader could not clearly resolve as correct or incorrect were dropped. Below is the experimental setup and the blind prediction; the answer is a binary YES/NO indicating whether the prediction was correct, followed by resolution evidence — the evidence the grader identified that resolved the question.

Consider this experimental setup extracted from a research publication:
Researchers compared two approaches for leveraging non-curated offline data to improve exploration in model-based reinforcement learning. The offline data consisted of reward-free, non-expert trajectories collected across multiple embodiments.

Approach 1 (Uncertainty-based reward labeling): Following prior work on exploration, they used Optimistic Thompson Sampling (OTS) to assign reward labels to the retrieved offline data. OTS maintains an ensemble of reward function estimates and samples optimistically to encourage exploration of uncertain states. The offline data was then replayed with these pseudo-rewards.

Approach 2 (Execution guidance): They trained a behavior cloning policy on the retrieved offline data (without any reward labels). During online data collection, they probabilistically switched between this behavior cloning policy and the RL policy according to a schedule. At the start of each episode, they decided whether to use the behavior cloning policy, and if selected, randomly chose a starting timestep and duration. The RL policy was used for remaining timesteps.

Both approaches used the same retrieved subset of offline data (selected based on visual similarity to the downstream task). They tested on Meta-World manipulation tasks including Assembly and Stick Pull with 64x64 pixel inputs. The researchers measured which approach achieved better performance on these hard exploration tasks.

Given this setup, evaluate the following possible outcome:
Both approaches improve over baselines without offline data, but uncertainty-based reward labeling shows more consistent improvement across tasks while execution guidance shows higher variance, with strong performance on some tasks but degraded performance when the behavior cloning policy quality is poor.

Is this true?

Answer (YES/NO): NO